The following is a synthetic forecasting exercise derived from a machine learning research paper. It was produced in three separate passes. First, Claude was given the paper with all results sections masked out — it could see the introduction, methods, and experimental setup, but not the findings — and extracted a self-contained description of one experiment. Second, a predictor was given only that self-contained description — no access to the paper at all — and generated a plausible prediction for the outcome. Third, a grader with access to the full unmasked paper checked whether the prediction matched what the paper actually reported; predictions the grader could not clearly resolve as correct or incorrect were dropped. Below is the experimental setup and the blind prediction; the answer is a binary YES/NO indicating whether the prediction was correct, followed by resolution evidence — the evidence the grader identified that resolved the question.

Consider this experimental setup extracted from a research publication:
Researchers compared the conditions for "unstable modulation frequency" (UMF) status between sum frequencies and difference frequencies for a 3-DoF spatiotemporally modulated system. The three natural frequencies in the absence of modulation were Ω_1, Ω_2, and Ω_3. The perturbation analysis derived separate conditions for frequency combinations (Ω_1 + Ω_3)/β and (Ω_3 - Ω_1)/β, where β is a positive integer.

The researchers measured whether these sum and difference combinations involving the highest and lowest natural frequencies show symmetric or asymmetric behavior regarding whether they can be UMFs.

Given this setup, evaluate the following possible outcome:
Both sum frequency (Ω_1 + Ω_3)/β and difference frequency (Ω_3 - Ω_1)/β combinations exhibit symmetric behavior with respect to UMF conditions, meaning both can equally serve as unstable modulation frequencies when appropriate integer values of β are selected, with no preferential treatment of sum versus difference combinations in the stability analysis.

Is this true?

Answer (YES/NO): NO